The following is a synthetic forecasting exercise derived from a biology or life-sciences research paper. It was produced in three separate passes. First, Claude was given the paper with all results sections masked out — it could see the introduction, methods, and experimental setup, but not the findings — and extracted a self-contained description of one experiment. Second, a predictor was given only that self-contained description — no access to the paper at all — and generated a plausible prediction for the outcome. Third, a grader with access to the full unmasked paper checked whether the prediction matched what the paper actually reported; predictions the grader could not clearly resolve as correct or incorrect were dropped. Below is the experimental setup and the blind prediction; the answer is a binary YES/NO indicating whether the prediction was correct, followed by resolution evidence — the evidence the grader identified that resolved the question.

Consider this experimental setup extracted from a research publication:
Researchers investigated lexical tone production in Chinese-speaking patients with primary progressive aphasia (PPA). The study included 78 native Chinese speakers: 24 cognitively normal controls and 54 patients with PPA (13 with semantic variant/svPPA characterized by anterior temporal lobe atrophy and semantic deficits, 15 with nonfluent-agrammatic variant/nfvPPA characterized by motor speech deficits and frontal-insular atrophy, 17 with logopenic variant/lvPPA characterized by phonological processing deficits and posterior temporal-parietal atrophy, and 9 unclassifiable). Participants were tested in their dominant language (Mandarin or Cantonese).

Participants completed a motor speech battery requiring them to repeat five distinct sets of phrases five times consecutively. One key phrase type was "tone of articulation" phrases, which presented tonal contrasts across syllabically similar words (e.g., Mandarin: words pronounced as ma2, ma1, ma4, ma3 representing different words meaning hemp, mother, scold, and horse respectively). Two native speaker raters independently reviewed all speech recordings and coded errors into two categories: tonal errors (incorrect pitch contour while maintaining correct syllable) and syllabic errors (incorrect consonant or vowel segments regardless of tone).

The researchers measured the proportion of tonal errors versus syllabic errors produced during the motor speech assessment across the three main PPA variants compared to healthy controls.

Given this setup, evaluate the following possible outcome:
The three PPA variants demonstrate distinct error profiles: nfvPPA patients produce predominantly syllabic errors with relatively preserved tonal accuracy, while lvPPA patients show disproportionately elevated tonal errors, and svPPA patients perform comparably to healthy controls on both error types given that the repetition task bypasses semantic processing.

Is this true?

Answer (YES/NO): NO